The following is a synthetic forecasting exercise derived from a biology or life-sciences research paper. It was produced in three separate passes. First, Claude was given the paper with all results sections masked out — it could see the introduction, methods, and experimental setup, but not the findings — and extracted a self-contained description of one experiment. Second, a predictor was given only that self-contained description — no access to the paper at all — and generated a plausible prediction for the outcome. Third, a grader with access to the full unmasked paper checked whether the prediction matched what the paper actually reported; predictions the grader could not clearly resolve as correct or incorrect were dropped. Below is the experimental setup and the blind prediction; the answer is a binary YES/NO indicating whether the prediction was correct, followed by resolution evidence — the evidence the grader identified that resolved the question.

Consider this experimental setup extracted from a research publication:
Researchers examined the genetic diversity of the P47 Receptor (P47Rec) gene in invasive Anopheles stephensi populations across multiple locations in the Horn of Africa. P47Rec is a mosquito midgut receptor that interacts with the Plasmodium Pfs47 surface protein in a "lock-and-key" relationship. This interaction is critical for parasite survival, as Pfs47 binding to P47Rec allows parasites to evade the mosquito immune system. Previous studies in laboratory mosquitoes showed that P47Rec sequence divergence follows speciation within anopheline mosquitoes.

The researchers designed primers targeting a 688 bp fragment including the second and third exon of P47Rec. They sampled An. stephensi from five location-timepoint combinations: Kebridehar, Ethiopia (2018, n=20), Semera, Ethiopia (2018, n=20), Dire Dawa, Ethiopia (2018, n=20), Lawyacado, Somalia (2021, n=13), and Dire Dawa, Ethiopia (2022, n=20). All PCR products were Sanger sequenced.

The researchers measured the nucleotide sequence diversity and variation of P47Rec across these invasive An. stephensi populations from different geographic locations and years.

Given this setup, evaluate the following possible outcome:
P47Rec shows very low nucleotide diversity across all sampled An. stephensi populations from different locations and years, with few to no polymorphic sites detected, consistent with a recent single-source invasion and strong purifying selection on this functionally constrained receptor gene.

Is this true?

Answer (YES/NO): NO